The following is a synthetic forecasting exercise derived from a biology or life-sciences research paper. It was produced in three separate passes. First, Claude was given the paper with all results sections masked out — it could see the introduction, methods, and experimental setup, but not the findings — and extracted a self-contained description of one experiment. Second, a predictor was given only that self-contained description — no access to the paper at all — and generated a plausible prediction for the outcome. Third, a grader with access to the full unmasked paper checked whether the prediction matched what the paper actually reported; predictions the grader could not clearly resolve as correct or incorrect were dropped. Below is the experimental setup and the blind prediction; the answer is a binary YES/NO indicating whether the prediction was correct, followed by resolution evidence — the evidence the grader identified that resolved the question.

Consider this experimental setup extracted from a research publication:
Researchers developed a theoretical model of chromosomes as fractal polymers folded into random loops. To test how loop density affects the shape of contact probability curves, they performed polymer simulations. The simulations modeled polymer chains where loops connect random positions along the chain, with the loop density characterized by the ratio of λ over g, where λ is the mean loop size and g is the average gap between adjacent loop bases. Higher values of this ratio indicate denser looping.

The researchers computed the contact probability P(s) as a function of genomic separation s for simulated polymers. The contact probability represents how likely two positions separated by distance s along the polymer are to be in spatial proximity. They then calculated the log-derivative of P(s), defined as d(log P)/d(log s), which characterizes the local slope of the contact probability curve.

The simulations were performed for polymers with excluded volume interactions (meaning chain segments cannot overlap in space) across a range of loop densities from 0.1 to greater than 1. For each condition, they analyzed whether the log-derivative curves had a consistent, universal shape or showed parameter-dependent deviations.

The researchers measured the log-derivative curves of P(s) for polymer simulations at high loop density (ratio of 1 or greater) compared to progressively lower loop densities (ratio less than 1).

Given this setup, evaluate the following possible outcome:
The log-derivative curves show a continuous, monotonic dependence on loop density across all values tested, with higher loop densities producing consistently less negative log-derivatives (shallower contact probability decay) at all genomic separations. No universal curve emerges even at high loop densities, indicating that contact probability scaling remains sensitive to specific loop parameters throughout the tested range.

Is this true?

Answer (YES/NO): NO